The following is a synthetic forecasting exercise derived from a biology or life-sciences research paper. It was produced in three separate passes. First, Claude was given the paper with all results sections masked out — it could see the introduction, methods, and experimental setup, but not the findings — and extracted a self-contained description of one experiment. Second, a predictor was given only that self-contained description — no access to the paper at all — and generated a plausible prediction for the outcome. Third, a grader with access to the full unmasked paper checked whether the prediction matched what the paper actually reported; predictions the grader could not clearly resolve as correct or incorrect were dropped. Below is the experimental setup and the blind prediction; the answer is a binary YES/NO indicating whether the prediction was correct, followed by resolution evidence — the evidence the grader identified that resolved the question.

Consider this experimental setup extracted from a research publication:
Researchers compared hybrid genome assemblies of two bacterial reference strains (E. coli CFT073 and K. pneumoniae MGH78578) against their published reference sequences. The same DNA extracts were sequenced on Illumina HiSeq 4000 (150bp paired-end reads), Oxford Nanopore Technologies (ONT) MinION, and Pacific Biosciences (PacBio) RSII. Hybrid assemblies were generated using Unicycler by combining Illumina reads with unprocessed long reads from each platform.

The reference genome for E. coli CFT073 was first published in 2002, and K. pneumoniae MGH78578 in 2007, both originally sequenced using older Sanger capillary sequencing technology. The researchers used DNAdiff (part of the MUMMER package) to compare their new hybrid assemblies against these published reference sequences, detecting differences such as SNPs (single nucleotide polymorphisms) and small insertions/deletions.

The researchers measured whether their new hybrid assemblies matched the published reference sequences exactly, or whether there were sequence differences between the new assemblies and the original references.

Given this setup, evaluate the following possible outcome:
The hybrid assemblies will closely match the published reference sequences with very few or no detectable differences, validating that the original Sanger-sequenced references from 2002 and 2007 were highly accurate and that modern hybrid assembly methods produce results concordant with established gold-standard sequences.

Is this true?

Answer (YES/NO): NO